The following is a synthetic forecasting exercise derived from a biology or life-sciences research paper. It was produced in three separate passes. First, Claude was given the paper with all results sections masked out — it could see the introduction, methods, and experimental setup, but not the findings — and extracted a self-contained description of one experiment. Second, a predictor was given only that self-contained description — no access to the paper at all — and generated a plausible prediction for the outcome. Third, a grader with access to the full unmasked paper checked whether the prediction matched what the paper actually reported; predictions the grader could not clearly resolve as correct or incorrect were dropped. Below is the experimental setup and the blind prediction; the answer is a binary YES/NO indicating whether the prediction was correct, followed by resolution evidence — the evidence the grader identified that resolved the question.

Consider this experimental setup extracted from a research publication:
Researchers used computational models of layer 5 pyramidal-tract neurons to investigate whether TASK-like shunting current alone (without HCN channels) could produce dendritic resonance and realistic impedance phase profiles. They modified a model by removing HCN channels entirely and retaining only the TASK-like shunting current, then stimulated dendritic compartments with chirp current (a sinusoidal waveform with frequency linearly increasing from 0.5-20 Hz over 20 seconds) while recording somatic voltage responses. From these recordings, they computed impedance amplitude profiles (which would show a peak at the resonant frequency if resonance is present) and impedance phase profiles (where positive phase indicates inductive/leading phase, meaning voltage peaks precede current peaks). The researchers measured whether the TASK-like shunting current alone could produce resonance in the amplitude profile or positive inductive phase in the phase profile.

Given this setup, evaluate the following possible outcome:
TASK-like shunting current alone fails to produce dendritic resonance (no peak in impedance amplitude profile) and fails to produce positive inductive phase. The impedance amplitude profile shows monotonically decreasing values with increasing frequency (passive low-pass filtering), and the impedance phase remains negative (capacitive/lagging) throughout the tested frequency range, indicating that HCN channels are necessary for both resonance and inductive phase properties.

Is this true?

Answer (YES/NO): YES